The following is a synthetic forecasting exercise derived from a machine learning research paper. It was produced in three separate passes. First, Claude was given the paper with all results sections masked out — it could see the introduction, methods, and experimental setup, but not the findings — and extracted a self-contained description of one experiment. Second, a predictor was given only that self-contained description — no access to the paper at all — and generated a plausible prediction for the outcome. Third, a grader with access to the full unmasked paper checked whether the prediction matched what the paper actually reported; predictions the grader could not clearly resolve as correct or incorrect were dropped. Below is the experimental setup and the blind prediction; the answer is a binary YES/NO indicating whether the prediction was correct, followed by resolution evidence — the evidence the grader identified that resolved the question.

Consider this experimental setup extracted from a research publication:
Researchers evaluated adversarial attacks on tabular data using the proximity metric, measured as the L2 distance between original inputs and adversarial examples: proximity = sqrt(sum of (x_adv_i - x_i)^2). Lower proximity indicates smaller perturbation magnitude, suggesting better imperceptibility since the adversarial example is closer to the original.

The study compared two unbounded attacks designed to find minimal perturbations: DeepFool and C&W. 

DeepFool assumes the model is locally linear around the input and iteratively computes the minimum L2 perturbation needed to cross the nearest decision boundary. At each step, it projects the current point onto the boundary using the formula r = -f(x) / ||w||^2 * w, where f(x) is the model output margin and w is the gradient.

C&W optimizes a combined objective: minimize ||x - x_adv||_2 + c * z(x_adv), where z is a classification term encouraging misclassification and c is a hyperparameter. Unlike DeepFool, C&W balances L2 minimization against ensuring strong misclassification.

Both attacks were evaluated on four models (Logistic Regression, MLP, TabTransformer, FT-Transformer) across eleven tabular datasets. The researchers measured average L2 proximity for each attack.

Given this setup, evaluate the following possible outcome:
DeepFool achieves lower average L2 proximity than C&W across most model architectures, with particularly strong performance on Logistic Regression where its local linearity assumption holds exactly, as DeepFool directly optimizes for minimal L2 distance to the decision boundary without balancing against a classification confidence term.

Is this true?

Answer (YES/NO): NO